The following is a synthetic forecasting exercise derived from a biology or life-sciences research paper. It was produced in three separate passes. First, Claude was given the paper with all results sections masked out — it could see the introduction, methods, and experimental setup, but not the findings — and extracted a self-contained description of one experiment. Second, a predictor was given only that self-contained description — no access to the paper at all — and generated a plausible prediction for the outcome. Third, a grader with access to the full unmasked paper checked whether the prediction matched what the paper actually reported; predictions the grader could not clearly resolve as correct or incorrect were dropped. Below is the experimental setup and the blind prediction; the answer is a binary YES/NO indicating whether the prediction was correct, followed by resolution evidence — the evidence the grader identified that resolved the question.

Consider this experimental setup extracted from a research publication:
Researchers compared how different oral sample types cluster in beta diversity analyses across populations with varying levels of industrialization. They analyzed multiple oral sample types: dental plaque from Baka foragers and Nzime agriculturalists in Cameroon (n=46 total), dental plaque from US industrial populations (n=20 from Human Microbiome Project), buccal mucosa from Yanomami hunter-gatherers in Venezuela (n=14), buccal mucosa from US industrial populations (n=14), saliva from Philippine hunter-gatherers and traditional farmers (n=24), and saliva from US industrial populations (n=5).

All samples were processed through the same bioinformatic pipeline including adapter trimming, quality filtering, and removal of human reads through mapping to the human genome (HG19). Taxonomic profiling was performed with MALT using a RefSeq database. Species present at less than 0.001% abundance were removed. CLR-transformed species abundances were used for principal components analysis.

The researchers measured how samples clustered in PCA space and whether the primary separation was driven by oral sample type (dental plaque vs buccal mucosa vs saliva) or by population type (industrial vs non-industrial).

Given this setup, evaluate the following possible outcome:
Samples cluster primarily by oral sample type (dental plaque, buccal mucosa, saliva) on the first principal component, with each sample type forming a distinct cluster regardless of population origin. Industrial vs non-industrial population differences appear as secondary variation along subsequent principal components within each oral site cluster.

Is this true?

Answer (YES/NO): YES